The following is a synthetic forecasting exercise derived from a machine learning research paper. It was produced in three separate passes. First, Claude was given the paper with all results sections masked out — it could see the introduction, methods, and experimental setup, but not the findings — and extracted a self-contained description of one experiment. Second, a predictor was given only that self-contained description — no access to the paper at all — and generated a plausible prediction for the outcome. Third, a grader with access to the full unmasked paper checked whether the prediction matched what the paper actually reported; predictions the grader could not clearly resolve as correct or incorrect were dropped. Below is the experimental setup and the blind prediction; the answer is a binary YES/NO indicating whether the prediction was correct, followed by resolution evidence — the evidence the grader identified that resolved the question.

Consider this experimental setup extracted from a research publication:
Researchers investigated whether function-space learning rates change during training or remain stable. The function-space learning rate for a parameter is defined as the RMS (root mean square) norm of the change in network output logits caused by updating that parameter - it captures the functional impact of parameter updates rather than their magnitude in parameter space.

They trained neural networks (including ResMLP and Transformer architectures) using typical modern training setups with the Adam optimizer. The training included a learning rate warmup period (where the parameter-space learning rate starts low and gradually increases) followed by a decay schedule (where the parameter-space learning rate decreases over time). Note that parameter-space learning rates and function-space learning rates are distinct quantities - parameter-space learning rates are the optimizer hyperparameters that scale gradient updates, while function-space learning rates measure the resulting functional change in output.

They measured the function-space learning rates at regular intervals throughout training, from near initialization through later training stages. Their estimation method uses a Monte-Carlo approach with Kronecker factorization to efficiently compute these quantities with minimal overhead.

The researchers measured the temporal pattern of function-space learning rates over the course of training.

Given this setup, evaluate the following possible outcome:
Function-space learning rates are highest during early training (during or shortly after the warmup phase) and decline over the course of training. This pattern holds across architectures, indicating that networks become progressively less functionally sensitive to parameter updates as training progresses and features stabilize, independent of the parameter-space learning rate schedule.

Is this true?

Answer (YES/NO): NO